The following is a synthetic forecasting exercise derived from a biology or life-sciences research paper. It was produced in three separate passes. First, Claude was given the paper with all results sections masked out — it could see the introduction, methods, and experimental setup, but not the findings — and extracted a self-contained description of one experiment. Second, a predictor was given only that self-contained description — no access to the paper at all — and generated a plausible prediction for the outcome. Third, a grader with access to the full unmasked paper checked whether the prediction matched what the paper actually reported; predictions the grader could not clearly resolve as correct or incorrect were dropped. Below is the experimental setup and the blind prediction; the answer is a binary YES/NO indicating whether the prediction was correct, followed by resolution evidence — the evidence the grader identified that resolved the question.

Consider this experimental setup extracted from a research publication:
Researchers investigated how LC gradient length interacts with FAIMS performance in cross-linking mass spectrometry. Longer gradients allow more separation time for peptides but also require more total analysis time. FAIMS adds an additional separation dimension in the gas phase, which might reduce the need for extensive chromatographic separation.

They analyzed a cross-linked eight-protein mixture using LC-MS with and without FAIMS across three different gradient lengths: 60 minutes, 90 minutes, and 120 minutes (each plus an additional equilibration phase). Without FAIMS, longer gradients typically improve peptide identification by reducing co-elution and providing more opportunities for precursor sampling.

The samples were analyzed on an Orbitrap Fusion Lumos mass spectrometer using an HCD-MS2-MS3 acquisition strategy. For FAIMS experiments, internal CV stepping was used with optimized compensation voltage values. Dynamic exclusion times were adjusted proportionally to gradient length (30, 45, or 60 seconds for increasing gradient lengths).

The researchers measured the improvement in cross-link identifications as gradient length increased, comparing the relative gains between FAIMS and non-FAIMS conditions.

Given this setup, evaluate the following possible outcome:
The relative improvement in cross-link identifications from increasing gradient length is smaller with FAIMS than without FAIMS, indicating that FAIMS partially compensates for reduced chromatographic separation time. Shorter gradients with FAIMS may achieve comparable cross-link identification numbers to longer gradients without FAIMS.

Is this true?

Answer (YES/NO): NO